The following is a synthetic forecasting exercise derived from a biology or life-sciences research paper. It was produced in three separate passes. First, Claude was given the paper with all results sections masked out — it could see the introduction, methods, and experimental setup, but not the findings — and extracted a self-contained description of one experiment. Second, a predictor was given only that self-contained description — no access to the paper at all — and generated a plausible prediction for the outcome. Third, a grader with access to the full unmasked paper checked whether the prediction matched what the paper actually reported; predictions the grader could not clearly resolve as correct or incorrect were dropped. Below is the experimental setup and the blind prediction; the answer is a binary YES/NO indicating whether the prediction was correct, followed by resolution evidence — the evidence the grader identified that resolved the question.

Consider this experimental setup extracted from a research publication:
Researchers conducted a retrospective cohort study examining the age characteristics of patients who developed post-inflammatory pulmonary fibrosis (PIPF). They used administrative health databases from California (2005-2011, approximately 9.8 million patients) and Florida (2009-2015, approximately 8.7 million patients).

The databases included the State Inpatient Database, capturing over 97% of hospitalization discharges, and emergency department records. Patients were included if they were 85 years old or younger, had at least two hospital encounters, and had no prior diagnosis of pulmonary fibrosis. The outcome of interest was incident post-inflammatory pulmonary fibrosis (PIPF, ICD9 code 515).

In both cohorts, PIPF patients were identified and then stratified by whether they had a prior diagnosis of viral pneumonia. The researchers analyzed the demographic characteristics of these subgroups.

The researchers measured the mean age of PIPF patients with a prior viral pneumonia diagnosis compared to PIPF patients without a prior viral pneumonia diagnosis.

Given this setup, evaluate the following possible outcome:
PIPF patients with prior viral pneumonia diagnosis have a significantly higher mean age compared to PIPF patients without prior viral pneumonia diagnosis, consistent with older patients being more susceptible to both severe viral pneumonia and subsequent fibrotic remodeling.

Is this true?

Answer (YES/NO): NO